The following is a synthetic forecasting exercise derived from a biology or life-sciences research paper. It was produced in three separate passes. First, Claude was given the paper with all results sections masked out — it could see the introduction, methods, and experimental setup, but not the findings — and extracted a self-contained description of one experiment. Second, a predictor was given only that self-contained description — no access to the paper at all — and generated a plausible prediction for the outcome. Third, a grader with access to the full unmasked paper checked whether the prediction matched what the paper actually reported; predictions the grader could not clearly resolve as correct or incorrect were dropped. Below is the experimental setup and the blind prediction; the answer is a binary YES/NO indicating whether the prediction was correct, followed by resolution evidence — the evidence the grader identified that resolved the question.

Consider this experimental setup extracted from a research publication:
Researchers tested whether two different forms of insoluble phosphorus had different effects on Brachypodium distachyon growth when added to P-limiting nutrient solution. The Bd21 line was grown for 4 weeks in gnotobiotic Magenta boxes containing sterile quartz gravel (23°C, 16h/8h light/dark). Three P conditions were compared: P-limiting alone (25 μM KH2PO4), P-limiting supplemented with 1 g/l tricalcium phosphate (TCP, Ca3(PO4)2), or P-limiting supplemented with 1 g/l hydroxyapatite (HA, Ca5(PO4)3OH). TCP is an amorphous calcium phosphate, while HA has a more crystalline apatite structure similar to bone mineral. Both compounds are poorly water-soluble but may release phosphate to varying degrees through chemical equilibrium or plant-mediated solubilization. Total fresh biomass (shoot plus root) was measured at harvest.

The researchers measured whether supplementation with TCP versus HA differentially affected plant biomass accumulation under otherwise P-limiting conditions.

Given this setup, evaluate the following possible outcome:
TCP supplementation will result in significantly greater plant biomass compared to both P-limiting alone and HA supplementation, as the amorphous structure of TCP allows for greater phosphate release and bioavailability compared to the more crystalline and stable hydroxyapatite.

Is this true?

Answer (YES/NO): NO